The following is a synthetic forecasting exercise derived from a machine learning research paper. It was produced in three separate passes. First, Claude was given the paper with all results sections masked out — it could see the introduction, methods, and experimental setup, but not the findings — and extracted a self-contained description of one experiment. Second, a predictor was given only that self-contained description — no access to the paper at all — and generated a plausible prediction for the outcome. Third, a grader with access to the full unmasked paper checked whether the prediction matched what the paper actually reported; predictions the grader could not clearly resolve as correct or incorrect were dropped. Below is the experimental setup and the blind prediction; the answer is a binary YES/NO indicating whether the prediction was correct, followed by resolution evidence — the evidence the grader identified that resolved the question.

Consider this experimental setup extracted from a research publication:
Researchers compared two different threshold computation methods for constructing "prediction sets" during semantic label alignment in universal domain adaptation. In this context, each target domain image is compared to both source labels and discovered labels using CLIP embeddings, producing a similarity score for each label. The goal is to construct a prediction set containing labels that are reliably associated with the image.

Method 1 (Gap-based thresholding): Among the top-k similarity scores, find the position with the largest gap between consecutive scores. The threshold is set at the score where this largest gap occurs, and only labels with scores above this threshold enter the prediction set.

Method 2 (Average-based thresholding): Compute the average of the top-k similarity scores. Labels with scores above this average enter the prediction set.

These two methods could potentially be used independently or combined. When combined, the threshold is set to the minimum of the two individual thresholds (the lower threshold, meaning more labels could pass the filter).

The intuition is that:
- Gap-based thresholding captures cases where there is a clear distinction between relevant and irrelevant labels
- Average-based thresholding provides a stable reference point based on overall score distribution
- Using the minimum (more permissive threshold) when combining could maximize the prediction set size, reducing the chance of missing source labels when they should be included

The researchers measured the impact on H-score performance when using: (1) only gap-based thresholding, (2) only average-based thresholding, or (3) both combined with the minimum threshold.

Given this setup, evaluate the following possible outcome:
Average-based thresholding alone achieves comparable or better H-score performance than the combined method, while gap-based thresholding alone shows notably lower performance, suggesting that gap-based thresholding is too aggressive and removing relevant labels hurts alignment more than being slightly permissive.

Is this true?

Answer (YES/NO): NO